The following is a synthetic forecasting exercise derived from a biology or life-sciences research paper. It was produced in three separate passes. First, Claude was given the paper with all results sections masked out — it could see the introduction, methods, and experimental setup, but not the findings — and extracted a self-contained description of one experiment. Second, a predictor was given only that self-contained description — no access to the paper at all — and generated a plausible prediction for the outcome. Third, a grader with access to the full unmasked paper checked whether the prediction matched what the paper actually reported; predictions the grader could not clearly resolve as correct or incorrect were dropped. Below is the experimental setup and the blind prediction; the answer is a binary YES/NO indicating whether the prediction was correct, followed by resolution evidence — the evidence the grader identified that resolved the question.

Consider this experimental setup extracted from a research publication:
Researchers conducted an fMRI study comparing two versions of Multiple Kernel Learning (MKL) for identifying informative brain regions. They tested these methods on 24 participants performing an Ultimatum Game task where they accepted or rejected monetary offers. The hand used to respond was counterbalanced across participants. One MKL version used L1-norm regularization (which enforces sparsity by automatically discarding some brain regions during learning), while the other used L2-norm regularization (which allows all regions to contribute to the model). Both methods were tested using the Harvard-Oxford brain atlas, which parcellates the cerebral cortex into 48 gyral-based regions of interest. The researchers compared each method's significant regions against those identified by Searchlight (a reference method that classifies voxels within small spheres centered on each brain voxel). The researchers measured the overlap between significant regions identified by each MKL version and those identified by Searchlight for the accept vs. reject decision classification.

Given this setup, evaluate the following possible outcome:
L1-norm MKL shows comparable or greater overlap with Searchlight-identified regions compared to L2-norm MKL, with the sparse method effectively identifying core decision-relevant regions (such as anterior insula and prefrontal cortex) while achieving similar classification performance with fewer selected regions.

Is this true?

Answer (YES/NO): NO